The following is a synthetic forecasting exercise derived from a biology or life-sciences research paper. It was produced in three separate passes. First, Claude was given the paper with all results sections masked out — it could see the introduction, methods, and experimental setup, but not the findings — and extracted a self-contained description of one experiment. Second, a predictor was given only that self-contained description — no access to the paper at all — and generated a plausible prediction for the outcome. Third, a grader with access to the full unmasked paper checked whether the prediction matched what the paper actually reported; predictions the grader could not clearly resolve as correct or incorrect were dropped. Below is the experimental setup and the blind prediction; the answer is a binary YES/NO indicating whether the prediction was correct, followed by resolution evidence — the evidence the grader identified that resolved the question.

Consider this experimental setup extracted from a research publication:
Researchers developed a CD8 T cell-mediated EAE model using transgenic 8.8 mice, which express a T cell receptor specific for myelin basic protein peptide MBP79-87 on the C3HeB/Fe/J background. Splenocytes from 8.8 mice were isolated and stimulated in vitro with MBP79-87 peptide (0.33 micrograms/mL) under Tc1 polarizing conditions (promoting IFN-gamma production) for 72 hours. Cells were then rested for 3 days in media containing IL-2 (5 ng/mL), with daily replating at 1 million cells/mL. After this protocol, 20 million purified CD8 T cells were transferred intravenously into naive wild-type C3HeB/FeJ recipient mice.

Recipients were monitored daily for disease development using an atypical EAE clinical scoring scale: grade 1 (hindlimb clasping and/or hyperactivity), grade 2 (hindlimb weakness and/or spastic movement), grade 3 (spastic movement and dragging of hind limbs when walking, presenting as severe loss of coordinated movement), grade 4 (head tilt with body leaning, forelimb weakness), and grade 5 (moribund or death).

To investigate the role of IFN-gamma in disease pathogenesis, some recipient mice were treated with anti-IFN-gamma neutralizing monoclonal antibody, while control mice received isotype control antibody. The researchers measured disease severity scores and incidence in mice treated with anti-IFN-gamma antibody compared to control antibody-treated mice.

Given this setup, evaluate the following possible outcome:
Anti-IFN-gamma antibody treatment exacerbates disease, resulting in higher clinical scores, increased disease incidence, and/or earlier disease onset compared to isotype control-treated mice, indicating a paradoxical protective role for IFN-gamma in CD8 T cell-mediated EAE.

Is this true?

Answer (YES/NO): NO